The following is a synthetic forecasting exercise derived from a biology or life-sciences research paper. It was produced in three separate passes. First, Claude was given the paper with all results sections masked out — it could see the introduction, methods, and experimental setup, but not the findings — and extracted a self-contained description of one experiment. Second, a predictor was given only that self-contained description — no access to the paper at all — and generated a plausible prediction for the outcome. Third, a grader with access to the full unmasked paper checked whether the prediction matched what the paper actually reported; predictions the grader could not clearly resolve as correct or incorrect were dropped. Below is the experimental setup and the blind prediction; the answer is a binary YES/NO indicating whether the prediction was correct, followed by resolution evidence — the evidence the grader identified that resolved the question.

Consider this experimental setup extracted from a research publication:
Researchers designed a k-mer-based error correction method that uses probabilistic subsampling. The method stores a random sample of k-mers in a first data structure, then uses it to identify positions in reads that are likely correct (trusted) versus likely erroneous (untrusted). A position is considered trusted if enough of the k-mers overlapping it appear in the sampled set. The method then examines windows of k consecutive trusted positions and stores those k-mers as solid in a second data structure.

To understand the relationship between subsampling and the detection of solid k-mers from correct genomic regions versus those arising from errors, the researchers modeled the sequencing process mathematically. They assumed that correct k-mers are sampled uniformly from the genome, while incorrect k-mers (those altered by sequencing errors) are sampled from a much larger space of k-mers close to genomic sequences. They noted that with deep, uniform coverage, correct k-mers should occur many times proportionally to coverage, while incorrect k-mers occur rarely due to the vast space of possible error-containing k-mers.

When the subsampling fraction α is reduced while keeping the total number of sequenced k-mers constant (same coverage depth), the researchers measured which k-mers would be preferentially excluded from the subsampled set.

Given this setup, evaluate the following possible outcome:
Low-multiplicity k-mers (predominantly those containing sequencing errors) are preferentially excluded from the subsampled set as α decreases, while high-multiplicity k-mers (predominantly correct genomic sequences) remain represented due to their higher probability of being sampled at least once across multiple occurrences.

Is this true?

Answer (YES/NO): YES